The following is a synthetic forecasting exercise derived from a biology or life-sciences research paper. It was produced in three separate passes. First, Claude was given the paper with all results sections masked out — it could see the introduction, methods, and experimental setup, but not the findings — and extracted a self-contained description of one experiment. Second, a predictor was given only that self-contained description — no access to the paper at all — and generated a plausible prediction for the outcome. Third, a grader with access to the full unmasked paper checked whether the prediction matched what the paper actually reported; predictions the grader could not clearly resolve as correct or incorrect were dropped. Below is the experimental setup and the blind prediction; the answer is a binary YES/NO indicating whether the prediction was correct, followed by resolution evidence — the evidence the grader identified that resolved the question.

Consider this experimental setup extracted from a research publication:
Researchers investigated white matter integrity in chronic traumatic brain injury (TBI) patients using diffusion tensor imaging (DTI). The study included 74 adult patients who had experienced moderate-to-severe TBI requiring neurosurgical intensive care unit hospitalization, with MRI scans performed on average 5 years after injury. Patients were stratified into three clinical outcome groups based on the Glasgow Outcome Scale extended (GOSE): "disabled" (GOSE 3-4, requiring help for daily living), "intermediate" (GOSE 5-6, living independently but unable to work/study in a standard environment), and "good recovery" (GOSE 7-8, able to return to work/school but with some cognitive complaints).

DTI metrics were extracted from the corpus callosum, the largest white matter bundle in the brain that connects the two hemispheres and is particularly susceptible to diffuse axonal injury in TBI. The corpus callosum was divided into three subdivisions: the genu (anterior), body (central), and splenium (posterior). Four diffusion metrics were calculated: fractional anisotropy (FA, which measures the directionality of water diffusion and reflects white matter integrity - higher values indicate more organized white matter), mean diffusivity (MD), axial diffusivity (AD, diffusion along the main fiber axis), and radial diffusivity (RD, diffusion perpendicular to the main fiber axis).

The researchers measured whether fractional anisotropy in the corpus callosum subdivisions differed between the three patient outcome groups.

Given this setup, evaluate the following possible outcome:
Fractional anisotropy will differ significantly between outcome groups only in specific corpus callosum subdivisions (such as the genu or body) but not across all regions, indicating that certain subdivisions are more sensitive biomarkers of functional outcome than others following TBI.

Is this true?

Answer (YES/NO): NO